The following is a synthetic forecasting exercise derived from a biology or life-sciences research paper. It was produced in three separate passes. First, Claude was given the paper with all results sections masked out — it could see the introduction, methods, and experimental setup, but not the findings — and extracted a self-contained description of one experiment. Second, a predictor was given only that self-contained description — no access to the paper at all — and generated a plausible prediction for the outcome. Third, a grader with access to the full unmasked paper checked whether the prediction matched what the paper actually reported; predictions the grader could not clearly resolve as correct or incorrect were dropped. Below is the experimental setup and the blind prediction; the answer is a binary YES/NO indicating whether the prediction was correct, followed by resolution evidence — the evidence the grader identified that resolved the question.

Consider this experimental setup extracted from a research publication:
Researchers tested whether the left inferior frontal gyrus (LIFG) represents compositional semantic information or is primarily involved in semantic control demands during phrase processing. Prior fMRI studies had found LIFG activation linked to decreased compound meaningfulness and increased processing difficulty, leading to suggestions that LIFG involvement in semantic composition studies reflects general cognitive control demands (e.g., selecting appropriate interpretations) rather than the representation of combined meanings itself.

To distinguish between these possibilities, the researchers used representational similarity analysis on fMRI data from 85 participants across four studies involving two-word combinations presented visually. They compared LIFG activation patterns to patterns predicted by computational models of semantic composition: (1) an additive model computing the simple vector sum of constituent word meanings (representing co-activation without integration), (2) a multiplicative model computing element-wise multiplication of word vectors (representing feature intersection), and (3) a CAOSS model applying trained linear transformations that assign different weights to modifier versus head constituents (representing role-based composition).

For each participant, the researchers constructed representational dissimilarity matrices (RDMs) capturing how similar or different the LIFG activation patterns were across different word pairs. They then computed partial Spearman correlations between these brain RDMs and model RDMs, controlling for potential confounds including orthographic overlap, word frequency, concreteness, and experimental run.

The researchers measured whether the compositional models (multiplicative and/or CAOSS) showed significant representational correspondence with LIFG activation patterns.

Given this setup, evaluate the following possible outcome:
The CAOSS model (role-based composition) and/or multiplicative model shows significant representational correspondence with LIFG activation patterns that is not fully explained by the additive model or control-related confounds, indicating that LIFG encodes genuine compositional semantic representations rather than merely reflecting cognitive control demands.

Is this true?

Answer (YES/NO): YES